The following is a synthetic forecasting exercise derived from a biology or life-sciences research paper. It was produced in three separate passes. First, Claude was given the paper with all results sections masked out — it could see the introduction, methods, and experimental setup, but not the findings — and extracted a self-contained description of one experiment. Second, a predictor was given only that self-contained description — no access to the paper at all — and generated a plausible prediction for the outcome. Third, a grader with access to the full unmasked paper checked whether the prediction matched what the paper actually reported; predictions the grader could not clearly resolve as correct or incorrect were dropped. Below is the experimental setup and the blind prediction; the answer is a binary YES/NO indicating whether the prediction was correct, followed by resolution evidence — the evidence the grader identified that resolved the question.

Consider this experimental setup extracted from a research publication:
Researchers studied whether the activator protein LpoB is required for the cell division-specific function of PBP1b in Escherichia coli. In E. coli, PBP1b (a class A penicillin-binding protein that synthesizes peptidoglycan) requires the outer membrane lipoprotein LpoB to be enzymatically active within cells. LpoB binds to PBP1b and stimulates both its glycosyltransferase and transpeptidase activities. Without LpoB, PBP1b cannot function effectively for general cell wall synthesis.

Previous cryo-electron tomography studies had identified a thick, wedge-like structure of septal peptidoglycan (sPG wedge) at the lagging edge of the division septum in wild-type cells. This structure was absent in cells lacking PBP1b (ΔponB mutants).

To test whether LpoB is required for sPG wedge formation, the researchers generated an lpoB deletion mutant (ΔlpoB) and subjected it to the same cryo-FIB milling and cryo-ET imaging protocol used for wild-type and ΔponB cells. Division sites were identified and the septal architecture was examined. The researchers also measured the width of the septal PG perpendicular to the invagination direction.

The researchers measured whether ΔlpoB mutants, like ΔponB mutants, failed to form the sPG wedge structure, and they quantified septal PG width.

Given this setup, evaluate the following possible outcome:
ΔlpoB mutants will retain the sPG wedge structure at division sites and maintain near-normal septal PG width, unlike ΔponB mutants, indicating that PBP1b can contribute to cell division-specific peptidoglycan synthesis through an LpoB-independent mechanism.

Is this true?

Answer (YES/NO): YES